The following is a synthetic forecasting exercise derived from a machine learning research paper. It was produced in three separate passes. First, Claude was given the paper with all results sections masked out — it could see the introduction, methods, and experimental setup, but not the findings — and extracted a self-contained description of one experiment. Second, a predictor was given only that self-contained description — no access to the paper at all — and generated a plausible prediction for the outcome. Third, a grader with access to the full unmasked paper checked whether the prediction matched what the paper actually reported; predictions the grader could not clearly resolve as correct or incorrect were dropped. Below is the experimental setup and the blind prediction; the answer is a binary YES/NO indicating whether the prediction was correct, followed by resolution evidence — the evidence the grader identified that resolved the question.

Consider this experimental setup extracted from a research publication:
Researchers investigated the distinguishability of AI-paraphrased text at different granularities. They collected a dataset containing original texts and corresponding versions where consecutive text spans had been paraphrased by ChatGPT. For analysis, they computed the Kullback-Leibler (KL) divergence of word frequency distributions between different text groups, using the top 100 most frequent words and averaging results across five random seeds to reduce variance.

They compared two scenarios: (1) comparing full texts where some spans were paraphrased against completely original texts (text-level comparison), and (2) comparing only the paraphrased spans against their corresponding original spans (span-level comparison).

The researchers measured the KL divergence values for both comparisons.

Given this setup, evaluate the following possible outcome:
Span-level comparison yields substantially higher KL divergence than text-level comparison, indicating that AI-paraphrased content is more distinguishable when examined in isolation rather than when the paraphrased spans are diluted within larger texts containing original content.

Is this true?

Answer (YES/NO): YES